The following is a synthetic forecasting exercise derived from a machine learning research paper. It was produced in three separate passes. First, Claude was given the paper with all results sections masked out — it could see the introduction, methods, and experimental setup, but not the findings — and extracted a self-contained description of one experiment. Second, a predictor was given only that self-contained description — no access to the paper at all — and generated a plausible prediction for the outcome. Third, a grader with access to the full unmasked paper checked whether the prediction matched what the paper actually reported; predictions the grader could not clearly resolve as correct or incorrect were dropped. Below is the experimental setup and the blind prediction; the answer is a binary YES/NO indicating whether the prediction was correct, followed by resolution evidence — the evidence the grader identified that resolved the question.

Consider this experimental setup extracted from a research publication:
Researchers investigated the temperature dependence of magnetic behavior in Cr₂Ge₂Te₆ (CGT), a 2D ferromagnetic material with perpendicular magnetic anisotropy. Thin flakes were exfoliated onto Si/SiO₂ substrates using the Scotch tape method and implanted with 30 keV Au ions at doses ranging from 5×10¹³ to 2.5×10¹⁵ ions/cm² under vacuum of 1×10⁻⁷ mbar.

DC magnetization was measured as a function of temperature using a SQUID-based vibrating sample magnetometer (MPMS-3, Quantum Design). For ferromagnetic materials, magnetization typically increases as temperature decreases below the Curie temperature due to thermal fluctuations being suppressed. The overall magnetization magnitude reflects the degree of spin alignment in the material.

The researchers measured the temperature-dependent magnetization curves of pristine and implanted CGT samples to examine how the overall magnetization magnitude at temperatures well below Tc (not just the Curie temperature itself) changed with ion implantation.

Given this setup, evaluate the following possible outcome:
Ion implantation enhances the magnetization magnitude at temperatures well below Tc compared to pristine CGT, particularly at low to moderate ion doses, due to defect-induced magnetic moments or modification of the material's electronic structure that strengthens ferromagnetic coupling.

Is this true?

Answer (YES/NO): NO